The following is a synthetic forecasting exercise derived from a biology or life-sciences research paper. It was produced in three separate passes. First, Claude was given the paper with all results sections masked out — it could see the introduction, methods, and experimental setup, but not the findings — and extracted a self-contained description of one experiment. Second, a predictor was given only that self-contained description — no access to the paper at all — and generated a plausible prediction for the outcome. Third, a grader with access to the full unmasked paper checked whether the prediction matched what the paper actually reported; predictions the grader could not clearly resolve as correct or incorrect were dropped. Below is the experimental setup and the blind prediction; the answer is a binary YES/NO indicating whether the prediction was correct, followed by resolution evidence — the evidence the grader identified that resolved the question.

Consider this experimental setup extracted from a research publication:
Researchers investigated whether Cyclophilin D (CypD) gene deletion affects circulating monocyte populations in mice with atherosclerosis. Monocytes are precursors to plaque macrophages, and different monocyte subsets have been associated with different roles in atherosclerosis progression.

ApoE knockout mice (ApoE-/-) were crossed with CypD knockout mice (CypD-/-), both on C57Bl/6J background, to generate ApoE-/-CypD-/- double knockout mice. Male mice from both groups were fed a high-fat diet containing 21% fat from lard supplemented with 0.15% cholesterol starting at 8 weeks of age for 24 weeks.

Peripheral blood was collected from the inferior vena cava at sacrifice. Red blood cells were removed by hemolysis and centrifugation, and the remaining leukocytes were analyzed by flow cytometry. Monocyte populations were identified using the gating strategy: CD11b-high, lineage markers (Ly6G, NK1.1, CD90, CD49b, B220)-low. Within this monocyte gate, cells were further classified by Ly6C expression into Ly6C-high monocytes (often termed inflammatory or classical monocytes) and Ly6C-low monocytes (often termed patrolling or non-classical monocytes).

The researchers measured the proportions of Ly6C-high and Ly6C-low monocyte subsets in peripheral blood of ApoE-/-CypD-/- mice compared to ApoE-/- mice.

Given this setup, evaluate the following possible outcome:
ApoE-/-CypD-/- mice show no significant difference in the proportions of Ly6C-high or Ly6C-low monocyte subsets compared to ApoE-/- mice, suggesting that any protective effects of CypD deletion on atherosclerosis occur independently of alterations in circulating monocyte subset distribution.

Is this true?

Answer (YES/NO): NO